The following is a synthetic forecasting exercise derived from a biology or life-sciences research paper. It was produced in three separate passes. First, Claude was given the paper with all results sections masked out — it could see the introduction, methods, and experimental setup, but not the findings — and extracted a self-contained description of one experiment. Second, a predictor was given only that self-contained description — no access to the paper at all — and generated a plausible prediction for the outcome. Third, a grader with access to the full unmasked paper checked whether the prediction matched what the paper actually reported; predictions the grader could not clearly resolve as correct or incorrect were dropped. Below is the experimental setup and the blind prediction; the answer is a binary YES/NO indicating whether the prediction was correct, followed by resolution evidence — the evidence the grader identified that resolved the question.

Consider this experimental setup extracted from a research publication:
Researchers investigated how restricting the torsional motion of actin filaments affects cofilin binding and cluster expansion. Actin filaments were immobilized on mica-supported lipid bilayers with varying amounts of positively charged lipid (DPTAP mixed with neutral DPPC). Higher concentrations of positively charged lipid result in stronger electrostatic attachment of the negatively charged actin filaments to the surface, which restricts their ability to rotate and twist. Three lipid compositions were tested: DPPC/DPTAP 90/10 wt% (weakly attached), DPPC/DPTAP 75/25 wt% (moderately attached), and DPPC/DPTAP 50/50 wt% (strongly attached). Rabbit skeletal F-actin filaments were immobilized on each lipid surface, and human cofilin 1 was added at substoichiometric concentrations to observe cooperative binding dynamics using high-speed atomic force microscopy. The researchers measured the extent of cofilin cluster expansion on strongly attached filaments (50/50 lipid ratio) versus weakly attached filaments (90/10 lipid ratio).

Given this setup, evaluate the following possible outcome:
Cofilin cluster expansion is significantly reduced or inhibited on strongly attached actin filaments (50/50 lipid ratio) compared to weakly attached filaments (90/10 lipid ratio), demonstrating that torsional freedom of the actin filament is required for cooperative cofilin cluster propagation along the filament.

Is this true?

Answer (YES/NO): YES